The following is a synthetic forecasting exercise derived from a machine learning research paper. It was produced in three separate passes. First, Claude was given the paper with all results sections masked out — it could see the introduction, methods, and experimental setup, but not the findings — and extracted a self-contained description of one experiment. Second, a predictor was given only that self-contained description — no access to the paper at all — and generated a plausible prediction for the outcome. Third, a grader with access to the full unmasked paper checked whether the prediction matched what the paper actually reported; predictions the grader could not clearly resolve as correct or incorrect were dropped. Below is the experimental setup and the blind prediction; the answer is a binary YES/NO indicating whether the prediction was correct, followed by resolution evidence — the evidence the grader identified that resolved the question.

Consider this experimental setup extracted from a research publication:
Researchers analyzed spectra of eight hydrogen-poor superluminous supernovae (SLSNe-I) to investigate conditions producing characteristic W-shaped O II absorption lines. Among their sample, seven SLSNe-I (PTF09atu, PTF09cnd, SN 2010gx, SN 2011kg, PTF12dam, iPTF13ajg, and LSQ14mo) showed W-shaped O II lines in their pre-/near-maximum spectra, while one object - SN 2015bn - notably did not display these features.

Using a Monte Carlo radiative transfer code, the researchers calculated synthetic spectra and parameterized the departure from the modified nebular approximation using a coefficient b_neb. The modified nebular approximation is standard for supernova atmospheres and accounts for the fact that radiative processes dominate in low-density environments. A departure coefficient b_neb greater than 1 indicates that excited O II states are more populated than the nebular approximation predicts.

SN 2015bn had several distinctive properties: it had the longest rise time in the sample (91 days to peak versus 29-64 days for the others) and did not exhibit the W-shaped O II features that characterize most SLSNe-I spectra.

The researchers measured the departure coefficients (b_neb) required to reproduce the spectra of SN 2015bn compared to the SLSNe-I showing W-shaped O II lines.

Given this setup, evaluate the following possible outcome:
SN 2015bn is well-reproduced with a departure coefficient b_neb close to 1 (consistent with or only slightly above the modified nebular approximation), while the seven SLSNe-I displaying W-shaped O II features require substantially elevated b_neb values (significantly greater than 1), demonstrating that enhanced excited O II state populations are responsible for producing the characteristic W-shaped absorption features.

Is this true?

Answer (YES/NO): NO